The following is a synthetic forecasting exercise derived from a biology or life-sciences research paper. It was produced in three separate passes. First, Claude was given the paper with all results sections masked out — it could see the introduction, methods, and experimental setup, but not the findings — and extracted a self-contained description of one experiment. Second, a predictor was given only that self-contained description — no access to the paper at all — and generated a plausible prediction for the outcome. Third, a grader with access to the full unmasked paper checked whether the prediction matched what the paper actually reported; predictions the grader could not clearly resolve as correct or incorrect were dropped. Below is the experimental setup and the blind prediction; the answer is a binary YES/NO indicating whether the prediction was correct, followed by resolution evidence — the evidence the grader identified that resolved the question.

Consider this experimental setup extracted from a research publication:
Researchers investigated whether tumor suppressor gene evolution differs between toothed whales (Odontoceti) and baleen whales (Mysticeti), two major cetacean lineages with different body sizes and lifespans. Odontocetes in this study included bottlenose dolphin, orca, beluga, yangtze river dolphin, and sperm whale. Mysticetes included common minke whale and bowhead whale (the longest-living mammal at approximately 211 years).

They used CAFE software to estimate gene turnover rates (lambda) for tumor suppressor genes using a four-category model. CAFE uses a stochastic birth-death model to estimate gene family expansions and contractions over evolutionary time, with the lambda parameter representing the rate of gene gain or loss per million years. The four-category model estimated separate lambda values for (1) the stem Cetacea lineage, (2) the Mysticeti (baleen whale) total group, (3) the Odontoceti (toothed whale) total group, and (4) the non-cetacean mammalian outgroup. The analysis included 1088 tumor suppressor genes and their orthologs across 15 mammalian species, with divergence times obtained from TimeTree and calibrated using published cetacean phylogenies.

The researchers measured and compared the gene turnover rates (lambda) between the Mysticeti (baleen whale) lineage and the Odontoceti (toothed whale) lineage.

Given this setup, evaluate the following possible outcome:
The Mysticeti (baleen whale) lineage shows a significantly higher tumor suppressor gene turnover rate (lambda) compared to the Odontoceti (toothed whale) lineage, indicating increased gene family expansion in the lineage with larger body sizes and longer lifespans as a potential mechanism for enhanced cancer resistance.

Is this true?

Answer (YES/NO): NO